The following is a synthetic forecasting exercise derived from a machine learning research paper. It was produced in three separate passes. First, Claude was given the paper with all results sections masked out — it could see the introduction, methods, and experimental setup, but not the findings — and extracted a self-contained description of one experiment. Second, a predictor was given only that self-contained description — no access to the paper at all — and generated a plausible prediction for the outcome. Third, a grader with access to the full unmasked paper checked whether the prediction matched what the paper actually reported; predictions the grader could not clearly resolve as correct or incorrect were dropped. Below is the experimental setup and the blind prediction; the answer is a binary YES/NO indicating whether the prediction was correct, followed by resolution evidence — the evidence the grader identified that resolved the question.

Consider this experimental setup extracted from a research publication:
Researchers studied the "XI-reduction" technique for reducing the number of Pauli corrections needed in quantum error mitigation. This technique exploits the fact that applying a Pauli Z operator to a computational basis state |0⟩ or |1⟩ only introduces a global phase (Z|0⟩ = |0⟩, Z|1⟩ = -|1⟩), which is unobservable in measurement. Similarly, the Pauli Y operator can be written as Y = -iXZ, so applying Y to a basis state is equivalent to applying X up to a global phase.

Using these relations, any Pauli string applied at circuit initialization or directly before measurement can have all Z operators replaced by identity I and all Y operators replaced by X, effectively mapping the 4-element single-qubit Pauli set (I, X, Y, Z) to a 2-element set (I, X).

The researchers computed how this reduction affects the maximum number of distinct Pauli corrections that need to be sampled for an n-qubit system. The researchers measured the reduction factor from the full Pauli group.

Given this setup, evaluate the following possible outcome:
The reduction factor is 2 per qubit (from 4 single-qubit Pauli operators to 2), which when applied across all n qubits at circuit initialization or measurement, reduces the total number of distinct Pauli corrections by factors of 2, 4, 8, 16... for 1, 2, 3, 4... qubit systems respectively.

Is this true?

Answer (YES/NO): YES